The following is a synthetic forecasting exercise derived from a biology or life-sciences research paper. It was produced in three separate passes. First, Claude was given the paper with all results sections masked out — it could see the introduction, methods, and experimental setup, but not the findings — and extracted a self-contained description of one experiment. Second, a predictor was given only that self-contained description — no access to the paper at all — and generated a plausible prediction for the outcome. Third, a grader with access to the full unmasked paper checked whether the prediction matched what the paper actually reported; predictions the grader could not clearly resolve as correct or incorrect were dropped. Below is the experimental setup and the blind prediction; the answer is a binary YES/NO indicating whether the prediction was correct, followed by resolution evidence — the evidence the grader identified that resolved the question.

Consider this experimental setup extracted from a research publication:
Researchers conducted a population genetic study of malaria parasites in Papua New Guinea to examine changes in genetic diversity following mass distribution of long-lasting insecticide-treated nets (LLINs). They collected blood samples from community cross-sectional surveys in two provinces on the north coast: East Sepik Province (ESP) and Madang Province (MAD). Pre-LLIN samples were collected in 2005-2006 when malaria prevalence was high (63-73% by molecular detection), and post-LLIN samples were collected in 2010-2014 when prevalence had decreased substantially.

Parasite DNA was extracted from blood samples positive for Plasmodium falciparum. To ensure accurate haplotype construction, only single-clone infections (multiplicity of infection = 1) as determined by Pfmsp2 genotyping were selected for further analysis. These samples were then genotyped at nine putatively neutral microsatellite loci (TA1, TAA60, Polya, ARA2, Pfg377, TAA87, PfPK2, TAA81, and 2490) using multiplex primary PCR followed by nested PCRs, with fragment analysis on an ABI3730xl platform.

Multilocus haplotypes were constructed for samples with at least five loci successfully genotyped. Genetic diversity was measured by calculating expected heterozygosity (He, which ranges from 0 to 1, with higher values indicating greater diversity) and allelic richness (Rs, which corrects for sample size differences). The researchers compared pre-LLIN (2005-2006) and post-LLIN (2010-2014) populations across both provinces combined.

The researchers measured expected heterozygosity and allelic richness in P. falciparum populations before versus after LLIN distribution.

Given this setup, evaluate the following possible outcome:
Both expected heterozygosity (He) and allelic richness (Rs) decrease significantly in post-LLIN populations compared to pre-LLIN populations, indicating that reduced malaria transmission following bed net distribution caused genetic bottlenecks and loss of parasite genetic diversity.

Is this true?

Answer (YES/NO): NO